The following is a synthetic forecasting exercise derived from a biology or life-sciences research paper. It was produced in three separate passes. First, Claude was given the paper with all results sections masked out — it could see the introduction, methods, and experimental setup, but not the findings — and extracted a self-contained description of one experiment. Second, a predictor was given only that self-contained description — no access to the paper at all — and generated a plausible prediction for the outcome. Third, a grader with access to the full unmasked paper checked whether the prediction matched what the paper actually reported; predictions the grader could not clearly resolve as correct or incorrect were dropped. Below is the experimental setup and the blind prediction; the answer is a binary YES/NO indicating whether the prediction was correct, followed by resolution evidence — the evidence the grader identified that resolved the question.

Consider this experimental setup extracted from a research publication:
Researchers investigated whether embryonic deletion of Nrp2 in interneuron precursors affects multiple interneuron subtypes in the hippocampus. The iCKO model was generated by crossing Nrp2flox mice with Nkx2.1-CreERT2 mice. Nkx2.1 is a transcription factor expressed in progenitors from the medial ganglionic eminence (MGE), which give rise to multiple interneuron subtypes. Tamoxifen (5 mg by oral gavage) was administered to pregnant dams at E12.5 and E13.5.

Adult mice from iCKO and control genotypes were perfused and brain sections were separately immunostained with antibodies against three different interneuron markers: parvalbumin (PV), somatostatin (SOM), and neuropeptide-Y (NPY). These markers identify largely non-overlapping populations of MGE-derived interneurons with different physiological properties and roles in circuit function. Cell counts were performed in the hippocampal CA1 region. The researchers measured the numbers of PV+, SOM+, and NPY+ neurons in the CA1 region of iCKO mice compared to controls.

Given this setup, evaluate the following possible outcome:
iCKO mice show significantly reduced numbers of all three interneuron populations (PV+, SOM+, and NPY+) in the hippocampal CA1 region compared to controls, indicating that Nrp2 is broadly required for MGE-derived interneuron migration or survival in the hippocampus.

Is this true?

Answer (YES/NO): YES